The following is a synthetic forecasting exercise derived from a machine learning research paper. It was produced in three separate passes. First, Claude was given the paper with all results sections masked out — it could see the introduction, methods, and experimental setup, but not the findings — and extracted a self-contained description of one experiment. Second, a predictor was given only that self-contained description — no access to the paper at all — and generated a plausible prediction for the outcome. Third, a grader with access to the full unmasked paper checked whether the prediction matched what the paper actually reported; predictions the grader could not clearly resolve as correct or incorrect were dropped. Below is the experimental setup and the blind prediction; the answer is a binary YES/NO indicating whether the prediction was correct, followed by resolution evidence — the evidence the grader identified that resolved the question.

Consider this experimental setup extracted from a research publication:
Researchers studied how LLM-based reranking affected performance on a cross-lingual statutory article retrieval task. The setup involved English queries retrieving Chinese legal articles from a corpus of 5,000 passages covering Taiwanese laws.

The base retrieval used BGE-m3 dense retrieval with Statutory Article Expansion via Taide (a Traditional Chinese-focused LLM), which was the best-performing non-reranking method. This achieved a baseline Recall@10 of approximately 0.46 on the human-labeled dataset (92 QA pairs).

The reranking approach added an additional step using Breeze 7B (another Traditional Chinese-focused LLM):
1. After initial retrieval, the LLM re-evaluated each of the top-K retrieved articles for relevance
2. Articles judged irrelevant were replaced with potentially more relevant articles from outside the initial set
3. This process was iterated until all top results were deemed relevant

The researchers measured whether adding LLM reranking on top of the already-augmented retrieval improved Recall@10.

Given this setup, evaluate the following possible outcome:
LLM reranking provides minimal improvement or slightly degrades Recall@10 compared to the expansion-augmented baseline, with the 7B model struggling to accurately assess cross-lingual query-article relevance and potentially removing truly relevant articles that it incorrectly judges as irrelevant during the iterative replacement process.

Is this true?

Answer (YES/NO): YES